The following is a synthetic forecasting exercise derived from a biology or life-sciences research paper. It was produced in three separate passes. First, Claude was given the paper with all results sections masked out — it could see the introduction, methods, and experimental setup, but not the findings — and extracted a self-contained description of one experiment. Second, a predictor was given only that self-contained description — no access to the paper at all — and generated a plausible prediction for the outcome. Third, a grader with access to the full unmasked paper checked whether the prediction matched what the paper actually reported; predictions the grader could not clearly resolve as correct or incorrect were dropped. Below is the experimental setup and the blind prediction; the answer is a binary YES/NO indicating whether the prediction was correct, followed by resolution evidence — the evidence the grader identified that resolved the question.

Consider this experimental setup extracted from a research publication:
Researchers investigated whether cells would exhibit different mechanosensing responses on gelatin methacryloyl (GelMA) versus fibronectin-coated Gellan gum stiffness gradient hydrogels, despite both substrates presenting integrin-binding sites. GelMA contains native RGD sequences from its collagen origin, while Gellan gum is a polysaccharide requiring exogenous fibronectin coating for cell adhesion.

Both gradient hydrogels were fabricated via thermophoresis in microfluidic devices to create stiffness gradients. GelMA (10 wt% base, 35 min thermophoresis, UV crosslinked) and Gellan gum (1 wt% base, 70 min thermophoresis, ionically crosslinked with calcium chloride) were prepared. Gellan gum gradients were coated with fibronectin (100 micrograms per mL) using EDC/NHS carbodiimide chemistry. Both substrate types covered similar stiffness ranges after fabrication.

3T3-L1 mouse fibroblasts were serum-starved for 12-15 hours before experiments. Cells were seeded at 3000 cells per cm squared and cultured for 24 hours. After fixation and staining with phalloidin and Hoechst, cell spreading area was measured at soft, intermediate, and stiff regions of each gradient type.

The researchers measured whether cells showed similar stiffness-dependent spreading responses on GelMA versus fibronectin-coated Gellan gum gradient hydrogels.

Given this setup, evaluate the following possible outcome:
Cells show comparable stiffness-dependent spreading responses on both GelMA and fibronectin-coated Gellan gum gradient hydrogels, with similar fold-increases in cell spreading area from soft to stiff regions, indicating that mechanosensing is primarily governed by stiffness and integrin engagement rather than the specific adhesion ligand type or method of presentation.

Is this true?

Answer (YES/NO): NO